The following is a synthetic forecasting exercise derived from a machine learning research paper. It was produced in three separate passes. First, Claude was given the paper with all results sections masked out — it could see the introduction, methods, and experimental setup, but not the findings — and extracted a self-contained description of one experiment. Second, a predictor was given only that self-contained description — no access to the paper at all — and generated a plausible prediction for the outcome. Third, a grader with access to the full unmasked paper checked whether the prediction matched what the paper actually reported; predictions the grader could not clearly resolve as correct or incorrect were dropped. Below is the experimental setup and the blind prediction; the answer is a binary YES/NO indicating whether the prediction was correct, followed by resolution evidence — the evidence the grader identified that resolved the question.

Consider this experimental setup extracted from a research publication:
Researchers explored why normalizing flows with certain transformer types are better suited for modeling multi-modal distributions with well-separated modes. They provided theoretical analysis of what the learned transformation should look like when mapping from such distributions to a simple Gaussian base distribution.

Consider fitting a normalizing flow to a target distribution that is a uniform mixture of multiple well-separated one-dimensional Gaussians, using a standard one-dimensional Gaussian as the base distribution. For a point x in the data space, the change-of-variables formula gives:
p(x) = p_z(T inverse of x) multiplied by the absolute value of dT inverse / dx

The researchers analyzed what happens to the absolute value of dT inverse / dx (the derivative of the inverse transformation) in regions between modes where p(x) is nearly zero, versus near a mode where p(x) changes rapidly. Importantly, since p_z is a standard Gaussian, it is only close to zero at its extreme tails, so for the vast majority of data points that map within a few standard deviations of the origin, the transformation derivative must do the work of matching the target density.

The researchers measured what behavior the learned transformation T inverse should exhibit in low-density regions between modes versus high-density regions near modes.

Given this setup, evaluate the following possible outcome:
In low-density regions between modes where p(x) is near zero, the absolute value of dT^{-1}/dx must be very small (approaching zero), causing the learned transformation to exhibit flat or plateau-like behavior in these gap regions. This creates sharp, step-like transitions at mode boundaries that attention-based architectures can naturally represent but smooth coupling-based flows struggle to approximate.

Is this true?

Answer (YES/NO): NO